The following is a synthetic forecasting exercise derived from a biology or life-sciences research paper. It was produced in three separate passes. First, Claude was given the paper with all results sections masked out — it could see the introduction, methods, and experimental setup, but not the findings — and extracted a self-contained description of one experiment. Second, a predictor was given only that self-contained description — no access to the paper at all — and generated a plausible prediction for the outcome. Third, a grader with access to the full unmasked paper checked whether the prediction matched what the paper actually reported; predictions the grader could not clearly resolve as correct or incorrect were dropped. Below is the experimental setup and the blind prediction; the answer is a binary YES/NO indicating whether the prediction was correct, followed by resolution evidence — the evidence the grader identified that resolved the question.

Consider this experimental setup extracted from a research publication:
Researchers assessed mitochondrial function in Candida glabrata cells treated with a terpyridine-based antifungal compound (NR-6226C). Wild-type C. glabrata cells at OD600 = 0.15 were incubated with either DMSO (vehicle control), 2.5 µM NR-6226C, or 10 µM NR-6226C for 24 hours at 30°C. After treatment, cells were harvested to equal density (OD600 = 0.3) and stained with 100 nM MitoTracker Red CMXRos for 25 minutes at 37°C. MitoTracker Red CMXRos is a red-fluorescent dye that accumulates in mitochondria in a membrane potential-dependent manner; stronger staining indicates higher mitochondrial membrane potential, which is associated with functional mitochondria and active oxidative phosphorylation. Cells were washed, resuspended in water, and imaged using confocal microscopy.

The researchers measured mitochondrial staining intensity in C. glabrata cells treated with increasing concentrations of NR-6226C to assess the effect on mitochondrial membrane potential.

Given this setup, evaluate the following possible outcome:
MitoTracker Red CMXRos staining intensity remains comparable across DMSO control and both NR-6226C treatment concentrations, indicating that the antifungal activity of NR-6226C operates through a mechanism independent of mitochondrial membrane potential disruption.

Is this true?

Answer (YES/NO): NO